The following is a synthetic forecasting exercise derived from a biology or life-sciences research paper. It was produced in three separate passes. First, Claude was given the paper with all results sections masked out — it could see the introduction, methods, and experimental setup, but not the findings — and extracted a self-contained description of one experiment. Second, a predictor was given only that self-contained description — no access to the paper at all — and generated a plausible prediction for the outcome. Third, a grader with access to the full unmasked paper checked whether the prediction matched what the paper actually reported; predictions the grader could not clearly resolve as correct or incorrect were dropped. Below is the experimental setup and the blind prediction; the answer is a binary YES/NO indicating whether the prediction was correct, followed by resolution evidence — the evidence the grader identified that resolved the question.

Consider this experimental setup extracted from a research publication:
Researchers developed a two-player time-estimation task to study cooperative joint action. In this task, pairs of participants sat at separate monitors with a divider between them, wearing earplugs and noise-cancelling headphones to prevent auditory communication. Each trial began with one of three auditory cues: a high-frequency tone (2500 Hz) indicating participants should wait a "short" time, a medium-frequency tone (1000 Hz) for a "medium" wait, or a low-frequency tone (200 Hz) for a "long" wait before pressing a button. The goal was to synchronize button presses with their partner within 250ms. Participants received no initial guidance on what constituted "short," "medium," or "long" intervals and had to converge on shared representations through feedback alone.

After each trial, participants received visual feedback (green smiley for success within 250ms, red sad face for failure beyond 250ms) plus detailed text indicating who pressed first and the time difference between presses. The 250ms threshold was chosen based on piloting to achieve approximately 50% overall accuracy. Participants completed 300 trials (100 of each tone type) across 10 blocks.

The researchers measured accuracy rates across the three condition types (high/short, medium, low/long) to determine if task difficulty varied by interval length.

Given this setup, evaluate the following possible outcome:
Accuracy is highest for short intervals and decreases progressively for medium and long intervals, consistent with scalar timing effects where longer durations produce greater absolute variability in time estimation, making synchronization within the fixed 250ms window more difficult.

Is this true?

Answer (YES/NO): YES